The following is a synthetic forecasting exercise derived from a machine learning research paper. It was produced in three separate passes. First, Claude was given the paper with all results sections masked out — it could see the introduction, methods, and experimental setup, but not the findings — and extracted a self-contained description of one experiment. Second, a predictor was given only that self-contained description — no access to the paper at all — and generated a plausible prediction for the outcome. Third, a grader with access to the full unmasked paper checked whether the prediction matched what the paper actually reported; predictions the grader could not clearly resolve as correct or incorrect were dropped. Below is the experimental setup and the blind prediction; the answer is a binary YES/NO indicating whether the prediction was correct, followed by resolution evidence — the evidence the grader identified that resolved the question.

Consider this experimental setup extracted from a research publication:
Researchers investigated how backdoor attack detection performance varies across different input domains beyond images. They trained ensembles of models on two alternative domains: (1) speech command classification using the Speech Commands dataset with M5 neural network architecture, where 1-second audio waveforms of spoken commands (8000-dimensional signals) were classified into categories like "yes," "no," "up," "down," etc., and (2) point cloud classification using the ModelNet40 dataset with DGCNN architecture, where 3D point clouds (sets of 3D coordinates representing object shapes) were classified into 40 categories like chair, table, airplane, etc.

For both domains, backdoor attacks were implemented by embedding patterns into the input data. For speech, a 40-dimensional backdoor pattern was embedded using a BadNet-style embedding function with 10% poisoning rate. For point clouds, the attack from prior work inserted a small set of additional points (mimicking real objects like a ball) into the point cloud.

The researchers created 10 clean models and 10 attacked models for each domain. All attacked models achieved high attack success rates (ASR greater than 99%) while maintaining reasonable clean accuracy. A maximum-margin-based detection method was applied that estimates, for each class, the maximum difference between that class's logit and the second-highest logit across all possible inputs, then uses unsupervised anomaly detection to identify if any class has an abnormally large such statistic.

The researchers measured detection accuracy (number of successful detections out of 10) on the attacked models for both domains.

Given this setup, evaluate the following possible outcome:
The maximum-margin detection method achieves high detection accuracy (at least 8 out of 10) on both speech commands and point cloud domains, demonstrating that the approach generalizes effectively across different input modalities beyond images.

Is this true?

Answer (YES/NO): NO